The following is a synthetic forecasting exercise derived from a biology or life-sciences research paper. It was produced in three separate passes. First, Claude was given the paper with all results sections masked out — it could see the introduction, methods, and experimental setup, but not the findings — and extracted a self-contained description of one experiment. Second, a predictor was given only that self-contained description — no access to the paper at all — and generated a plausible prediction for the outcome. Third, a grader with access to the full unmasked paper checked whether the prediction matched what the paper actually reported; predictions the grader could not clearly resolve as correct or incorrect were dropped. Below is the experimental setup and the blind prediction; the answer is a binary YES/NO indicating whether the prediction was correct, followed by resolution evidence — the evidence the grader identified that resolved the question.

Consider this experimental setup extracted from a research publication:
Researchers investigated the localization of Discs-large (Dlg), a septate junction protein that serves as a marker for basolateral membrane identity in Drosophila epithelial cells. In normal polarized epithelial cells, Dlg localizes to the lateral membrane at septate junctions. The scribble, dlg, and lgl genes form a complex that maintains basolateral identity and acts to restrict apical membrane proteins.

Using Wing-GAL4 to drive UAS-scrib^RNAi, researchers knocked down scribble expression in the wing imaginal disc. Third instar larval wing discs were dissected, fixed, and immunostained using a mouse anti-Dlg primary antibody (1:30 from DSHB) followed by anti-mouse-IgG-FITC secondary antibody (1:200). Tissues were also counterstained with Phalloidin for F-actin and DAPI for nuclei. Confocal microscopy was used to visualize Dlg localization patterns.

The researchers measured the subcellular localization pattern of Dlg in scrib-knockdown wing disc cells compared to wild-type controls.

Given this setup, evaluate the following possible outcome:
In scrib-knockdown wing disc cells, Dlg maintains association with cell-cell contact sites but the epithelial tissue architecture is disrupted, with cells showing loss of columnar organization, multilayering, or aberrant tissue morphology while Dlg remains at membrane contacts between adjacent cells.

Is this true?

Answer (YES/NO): NO